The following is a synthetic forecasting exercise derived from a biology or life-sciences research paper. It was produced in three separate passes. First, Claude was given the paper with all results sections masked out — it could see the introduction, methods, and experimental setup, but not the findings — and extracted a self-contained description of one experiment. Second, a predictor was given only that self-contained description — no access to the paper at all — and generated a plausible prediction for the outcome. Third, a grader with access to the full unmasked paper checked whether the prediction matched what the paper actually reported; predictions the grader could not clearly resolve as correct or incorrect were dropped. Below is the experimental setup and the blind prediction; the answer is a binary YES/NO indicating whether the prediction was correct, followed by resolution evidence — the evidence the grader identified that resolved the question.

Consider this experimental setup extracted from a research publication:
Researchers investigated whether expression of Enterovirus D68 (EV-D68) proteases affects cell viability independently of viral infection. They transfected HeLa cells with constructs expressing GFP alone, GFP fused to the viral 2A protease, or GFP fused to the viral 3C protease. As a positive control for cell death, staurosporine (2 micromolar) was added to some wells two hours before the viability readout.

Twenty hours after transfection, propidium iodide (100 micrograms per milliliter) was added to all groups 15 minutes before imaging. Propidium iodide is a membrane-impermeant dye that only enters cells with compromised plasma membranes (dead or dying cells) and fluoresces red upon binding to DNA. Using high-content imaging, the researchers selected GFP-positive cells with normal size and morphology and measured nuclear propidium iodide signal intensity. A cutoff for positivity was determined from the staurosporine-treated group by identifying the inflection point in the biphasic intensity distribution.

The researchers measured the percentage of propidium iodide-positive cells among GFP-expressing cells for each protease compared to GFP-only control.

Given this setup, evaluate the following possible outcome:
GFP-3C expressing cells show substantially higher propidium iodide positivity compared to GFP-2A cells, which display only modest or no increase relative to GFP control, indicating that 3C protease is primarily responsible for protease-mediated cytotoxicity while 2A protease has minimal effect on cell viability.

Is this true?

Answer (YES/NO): NO